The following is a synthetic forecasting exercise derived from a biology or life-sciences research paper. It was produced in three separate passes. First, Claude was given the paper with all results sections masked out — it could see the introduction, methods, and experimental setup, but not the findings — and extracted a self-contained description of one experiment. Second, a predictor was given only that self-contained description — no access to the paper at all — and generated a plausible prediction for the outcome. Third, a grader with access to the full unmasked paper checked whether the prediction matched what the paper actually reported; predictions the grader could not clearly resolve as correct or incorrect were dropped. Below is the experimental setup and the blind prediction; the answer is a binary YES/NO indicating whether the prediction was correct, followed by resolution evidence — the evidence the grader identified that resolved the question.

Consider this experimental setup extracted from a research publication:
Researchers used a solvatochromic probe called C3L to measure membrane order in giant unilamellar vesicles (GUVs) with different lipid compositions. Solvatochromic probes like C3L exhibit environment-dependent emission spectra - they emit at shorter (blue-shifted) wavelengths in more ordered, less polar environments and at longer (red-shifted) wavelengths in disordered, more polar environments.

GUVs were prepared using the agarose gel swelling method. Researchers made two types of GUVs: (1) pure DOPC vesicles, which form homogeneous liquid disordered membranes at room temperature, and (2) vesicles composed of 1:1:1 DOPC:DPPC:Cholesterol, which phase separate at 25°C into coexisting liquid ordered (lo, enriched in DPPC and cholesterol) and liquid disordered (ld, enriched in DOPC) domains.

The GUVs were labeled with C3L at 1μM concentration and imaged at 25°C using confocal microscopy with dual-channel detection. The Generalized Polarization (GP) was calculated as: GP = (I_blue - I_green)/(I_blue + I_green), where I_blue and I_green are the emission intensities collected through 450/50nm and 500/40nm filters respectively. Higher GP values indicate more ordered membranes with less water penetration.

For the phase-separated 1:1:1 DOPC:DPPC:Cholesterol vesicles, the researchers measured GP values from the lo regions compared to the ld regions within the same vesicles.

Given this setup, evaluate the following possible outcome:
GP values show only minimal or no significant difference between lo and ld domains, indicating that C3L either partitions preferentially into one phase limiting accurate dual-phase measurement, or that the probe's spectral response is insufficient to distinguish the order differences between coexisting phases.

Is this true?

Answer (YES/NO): NO